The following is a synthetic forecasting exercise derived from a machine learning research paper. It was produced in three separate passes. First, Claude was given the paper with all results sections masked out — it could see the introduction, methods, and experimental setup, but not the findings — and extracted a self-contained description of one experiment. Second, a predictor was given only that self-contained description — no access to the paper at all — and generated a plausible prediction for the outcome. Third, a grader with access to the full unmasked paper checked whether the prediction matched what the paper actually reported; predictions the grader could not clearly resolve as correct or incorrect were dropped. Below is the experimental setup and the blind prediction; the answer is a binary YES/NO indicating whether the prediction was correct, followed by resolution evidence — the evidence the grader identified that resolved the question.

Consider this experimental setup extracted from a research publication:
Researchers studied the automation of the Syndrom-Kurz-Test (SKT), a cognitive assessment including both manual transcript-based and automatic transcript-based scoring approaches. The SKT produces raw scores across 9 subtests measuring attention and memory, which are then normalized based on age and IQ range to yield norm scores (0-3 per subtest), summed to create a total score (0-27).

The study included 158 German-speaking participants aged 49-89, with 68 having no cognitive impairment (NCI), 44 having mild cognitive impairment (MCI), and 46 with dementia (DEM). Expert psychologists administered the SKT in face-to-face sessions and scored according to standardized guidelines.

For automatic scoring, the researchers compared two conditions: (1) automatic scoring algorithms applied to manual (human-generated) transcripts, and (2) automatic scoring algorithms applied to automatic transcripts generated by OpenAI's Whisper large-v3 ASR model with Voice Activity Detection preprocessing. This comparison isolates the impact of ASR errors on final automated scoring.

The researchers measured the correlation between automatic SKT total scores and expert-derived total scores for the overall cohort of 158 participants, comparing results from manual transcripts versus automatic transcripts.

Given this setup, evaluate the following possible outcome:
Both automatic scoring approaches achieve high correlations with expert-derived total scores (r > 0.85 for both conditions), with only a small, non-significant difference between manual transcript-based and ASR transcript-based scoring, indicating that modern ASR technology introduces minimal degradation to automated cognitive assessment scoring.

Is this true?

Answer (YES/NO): NO